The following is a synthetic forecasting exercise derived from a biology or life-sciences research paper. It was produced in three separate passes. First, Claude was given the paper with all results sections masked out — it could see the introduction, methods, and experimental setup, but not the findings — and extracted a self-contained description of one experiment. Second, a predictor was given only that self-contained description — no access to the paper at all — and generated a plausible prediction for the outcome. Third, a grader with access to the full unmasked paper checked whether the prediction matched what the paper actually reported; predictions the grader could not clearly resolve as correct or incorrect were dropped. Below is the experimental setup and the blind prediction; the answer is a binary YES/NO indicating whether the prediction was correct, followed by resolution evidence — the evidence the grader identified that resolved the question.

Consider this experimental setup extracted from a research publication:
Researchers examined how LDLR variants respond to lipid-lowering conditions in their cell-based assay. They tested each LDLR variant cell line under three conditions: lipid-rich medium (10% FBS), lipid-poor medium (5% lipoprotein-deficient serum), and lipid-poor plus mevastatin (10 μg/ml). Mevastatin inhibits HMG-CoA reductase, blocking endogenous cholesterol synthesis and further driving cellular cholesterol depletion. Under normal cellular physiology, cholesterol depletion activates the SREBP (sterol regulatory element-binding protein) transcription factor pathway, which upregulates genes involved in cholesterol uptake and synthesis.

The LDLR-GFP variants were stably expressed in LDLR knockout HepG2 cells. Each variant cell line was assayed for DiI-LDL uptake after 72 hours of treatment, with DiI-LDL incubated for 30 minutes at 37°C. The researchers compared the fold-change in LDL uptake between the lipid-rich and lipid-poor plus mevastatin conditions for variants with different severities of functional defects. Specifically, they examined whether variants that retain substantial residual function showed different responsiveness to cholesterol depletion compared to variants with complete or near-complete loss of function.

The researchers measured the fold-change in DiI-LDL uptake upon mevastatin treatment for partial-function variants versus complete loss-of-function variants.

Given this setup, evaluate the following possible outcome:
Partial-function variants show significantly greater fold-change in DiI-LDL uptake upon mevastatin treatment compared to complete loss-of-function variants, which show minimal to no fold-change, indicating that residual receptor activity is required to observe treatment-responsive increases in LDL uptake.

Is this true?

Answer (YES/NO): YES